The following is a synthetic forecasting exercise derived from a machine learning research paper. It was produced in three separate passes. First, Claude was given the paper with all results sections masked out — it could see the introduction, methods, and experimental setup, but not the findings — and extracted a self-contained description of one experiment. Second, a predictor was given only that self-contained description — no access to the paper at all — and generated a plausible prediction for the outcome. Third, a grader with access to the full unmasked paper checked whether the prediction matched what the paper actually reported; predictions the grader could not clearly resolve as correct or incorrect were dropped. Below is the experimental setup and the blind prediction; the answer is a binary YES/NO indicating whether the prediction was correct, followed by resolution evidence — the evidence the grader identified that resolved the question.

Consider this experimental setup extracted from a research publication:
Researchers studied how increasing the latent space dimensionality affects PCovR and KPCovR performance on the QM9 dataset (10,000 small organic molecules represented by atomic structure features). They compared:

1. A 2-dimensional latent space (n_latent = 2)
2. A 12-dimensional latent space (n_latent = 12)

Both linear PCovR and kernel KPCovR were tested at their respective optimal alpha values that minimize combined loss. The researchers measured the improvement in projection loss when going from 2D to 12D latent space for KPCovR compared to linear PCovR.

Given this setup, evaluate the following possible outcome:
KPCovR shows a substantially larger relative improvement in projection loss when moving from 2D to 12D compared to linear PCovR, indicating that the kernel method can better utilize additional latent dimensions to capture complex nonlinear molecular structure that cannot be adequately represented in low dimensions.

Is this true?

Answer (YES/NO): YES